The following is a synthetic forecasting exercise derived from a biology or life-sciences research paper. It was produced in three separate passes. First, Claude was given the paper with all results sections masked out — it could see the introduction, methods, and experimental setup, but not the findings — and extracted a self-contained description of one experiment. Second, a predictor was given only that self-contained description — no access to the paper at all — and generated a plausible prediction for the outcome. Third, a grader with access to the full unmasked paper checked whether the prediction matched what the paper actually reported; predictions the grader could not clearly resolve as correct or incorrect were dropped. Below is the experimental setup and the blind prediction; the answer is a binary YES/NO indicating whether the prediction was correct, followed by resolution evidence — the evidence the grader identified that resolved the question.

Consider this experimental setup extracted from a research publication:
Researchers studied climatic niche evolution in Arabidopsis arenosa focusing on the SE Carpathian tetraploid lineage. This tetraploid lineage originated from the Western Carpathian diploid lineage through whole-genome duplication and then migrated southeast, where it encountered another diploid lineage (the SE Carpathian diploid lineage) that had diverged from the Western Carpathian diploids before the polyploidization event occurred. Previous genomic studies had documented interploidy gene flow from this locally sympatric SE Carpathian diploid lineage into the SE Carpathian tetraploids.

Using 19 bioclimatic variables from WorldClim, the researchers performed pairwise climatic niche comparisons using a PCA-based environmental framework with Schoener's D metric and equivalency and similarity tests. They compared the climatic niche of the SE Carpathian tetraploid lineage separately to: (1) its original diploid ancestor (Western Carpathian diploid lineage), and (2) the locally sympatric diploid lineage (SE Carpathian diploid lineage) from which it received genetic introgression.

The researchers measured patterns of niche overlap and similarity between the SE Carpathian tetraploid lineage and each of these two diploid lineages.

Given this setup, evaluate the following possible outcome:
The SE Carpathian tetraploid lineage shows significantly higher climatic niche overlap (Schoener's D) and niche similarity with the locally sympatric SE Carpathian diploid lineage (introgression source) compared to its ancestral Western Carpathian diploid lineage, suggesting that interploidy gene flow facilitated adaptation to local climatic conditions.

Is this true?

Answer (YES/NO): NO